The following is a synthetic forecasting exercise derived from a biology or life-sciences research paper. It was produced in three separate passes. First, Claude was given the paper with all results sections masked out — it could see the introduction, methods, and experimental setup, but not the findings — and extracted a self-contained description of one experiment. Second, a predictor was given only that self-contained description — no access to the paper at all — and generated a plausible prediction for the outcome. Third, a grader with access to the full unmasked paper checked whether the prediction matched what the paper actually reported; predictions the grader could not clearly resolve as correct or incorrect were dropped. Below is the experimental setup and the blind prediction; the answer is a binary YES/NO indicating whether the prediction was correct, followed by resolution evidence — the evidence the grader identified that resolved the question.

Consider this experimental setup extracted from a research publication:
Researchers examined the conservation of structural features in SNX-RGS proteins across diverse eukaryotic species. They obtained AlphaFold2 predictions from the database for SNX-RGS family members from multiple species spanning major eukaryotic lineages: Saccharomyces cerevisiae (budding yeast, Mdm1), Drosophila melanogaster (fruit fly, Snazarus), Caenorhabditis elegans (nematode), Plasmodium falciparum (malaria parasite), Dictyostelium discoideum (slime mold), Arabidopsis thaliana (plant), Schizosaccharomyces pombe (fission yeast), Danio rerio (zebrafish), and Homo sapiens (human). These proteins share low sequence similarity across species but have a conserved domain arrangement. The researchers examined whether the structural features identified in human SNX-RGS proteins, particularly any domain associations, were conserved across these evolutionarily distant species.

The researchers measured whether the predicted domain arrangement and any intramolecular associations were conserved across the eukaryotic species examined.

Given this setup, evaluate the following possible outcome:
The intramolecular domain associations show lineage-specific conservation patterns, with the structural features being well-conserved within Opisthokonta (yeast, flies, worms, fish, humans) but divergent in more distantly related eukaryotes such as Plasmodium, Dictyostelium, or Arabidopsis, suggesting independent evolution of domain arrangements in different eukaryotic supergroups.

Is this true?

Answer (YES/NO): NO